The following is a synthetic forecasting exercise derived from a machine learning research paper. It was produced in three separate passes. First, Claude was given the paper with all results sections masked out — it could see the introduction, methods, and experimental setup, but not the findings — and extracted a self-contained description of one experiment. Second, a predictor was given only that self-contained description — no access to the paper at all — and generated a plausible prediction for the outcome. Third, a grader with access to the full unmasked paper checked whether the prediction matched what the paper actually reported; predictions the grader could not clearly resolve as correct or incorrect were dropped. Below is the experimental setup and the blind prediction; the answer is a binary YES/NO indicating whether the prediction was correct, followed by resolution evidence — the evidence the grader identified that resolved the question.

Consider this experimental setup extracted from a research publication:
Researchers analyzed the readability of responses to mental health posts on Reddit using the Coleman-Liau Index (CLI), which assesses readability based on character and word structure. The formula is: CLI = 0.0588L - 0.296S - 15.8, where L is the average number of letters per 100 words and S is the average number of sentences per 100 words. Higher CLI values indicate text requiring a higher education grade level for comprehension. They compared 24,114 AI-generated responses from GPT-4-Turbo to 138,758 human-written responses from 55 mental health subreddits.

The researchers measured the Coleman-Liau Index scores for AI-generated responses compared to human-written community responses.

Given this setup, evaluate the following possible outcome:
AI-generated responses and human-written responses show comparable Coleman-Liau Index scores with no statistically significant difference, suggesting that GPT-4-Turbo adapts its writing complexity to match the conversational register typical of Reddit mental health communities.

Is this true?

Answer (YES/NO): NO